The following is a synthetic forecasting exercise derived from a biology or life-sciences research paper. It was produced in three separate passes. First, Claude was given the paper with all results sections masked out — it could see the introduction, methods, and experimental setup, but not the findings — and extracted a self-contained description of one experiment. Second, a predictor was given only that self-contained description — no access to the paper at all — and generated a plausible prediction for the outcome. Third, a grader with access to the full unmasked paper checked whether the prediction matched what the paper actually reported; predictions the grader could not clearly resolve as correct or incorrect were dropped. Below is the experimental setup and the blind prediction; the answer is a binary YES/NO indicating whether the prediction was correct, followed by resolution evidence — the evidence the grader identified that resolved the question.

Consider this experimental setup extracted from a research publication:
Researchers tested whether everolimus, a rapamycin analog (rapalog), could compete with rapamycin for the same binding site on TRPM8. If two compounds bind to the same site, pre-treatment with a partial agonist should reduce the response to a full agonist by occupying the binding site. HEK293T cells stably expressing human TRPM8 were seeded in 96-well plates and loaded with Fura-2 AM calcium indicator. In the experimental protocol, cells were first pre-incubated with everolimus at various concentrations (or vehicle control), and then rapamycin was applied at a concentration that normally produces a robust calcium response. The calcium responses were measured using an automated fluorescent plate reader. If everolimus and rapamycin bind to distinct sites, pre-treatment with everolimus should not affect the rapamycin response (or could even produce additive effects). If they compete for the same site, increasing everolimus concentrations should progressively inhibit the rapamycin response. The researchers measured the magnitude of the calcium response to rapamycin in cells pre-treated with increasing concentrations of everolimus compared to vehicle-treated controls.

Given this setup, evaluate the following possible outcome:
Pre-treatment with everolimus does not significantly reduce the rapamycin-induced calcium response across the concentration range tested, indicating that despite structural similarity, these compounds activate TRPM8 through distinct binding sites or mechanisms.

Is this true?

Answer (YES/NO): NO